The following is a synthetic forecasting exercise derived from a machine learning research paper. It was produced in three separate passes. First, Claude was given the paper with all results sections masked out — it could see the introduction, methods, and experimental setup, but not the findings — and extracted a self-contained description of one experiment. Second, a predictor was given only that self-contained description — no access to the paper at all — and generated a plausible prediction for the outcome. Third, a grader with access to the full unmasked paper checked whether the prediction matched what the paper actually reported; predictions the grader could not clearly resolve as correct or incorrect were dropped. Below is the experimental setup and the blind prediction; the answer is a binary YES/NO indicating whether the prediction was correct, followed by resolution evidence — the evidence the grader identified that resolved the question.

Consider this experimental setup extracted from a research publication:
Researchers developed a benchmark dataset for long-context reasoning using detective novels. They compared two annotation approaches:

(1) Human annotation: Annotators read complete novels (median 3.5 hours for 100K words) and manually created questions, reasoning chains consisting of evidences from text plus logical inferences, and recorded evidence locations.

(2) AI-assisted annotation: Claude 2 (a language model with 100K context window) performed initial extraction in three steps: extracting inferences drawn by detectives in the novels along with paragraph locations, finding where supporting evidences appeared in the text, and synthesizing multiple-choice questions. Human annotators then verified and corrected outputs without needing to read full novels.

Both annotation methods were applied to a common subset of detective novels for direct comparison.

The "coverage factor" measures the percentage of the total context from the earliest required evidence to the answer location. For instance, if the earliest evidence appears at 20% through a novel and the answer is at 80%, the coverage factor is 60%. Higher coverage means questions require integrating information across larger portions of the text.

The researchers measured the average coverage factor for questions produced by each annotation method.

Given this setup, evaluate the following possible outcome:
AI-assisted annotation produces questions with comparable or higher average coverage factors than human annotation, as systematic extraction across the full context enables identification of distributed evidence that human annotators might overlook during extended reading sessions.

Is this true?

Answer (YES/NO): YES